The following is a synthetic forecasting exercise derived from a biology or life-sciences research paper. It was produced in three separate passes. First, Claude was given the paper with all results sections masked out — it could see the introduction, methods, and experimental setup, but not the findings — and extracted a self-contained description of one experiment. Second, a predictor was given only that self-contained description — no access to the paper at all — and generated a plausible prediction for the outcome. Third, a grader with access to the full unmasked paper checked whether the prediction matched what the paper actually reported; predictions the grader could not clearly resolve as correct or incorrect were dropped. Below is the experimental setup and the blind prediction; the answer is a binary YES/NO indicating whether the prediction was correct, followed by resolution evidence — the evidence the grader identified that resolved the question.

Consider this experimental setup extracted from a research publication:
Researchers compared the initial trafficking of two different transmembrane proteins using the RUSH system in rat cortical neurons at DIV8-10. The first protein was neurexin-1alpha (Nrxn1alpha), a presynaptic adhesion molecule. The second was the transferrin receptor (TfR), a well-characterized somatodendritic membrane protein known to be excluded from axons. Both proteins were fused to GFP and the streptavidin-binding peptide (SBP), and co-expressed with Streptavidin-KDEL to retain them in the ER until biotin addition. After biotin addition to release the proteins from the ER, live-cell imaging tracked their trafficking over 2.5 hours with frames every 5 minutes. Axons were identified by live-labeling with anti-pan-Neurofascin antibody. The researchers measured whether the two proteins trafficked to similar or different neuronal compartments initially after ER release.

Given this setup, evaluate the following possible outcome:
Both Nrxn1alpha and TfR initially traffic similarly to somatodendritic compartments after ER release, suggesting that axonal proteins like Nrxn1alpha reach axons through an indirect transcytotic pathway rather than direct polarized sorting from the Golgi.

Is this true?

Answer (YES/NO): YES